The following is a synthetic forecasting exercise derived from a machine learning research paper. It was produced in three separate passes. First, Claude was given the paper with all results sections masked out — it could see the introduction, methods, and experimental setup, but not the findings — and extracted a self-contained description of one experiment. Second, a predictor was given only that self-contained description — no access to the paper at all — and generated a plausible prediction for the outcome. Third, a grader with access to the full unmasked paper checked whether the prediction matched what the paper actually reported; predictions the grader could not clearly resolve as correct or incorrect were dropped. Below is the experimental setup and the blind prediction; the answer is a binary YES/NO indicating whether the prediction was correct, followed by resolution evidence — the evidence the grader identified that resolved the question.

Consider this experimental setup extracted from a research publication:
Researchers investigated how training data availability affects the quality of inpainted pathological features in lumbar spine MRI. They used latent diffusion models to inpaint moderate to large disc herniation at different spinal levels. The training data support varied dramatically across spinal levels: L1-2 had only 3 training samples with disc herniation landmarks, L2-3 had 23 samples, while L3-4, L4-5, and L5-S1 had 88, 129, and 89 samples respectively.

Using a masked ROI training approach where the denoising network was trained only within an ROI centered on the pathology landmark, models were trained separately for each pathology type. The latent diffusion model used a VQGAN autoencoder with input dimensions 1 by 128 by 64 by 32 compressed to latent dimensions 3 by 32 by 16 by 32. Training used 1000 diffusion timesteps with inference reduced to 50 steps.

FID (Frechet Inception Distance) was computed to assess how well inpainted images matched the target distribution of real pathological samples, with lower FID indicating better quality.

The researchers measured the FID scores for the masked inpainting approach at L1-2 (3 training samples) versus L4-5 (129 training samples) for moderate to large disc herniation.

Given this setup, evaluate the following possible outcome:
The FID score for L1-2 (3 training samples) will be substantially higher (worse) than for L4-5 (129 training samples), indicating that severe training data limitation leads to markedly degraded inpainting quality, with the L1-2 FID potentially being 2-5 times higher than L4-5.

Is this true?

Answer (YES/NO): NO